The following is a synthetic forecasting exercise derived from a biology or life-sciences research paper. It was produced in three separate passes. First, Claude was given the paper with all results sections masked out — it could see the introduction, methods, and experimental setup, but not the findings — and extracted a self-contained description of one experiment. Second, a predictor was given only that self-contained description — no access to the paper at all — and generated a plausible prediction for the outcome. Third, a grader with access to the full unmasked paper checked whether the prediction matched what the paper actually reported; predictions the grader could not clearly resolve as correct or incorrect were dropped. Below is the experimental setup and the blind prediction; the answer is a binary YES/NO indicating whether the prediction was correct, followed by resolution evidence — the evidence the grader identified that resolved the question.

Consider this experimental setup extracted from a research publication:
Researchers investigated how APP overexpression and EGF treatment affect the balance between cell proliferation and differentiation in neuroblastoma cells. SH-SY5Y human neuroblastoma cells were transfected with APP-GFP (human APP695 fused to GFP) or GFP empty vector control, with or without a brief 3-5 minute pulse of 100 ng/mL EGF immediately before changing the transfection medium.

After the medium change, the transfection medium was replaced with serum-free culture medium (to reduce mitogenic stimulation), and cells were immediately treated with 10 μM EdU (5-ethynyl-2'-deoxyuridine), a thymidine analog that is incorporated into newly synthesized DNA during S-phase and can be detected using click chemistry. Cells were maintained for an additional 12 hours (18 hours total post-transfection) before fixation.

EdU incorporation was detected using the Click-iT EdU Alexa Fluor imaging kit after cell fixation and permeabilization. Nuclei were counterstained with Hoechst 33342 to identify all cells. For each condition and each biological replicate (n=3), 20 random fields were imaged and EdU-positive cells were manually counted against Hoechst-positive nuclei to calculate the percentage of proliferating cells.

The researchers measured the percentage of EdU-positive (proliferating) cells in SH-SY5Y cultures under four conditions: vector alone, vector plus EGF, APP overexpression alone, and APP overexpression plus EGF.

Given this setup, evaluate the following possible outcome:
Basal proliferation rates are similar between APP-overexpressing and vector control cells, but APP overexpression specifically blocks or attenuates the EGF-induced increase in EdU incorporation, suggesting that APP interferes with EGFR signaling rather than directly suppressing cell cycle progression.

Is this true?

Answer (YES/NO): NO